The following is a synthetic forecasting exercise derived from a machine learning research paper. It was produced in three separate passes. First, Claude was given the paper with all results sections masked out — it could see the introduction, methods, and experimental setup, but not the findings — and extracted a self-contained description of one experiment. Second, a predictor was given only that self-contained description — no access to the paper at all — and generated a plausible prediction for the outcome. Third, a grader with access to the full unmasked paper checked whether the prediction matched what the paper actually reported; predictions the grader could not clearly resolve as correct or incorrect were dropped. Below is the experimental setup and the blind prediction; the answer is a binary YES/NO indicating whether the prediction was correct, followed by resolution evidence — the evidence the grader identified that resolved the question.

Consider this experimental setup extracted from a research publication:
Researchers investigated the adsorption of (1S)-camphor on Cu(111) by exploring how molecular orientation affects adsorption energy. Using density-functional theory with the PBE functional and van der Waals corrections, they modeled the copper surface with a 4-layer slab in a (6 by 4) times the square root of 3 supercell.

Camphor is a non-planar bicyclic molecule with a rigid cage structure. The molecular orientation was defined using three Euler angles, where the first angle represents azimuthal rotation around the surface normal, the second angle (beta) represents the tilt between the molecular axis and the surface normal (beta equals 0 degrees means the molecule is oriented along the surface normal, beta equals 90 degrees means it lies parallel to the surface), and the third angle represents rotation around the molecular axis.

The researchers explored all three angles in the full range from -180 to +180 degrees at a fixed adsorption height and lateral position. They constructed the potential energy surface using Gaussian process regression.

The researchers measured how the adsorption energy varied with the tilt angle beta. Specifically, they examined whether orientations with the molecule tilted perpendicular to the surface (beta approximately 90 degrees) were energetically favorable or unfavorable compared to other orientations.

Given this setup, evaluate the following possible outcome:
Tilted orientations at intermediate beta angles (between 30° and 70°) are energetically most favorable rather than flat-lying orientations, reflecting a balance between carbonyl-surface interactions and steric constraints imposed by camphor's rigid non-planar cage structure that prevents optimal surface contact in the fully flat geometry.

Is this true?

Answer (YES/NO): NO